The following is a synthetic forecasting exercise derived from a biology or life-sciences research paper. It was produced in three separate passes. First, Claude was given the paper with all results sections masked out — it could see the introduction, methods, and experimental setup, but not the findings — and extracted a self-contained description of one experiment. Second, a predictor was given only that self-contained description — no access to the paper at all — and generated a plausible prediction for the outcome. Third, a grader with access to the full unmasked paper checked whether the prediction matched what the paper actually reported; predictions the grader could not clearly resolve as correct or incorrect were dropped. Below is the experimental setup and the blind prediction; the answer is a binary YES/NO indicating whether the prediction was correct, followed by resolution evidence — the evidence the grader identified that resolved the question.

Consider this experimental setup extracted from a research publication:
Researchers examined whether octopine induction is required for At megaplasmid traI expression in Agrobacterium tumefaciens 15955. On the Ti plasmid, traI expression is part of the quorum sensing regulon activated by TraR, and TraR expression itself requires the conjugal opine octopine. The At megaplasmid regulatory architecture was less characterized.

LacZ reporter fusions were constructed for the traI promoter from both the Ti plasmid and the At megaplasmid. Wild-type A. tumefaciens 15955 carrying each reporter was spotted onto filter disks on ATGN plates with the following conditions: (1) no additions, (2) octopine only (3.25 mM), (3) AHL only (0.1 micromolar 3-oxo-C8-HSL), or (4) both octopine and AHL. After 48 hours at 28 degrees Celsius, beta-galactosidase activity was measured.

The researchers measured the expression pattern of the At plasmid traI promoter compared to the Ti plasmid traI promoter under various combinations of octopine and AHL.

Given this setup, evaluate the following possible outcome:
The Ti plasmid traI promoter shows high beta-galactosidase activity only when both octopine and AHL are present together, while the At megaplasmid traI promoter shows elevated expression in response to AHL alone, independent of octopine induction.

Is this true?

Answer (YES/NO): NO